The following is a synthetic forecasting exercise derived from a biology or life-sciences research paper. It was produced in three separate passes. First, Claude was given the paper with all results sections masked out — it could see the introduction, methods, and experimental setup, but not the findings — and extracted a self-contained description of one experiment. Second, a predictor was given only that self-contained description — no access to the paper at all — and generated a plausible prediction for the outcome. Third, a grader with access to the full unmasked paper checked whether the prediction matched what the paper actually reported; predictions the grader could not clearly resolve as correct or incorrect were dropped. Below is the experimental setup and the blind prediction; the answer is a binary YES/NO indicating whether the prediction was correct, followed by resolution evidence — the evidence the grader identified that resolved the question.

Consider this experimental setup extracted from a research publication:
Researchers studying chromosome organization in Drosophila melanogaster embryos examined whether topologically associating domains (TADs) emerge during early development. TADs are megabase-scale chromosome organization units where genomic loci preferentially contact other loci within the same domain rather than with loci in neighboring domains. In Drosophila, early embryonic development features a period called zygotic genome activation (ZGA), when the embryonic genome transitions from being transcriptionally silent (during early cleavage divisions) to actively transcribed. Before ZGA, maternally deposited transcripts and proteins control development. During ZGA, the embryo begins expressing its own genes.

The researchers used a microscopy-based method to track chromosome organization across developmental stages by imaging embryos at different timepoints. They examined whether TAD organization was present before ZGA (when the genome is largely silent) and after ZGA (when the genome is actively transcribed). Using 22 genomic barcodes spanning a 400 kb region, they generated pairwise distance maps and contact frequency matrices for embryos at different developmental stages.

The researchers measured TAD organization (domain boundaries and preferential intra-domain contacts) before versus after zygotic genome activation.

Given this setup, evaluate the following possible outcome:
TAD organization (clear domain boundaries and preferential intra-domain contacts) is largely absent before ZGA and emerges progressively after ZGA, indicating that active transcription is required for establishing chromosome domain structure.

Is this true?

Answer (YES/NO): NO